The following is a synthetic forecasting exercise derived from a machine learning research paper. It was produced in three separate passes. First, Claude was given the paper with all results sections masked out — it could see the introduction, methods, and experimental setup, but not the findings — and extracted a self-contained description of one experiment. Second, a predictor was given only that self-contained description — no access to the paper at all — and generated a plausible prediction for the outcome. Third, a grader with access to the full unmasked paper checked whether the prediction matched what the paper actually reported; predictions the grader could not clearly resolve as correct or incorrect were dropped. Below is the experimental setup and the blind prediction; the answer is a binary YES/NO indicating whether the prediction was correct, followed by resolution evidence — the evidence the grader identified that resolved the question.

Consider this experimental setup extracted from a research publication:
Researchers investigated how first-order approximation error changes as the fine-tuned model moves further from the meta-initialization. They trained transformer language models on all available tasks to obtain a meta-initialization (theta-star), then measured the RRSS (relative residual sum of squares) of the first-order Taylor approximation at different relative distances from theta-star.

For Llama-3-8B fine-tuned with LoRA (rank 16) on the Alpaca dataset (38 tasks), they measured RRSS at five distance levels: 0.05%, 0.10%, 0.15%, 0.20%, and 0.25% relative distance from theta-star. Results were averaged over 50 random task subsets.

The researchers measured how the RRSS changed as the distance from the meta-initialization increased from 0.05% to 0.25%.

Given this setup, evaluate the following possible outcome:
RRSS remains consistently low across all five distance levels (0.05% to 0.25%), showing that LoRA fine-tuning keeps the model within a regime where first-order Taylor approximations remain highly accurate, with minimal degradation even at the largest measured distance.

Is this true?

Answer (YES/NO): NO